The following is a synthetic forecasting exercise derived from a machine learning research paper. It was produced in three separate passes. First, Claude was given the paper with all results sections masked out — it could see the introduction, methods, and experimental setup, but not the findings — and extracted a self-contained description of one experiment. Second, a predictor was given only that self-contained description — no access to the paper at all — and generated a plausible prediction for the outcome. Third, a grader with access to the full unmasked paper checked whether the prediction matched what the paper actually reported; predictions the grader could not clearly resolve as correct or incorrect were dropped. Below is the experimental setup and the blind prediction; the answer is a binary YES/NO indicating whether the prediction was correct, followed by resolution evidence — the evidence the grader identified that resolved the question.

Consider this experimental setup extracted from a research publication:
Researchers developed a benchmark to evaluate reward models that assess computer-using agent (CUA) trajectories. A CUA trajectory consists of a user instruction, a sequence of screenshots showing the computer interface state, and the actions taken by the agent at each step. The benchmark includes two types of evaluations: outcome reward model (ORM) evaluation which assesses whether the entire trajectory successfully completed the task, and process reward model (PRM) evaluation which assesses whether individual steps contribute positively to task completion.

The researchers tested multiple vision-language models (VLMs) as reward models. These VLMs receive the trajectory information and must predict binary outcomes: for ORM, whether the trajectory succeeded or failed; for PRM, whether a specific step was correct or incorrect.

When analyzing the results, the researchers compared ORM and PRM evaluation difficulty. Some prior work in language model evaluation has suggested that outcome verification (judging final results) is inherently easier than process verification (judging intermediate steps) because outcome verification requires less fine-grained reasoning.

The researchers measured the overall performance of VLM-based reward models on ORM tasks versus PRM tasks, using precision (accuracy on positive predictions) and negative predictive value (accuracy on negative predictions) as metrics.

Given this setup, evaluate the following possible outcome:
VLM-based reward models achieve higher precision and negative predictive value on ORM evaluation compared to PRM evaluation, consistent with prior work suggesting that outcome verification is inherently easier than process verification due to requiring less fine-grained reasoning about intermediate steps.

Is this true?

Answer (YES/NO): YES